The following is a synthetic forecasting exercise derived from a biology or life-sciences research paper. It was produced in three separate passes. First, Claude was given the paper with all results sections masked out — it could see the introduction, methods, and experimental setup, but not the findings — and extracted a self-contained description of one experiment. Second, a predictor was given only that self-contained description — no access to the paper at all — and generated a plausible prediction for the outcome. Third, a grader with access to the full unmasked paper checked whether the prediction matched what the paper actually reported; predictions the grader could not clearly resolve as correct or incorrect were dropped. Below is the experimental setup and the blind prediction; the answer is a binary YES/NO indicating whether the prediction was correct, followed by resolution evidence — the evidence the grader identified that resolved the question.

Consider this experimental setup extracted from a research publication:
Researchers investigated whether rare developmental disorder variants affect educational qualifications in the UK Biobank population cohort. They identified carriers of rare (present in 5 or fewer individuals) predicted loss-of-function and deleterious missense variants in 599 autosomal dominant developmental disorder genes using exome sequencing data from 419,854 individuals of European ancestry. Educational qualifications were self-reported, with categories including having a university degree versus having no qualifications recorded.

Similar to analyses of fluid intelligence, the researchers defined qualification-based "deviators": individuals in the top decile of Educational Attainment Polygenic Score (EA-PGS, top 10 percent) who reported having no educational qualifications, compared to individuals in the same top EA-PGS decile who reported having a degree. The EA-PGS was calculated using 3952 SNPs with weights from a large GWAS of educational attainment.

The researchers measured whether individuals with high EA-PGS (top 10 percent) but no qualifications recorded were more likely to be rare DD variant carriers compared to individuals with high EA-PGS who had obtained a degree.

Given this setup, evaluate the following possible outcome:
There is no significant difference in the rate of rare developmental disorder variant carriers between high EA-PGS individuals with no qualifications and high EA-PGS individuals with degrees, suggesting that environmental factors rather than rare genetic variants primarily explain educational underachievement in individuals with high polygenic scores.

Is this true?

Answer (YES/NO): NO